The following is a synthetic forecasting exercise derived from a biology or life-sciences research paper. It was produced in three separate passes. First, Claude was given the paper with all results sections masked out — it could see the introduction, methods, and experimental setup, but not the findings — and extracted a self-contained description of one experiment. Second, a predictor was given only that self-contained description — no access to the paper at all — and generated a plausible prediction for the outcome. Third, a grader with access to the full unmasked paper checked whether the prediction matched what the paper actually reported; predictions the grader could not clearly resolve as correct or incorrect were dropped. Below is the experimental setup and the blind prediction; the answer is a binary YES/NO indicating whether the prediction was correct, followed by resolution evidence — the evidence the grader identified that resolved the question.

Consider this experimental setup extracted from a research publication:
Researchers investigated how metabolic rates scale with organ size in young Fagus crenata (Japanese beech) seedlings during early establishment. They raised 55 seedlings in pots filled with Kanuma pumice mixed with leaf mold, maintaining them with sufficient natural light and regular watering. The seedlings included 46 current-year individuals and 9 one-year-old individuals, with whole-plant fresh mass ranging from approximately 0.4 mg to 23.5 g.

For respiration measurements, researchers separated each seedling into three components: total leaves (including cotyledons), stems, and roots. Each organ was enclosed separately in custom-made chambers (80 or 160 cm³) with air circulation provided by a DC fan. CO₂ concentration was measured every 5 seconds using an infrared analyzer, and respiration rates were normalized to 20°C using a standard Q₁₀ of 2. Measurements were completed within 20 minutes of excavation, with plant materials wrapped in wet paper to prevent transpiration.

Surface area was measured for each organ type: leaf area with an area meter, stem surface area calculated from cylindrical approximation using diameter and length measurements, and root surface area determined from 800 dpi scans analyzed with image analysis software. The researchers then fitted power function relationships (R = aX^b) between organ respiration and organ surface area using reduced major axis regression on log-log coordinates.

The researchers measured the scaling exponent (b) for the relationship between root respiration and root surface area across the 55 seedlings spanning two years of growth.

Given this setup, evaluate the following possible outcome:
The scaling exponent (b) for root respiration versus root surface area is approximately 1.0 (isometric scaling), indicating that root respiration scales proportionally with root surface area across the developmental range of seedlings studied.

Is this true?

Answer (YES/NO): NO